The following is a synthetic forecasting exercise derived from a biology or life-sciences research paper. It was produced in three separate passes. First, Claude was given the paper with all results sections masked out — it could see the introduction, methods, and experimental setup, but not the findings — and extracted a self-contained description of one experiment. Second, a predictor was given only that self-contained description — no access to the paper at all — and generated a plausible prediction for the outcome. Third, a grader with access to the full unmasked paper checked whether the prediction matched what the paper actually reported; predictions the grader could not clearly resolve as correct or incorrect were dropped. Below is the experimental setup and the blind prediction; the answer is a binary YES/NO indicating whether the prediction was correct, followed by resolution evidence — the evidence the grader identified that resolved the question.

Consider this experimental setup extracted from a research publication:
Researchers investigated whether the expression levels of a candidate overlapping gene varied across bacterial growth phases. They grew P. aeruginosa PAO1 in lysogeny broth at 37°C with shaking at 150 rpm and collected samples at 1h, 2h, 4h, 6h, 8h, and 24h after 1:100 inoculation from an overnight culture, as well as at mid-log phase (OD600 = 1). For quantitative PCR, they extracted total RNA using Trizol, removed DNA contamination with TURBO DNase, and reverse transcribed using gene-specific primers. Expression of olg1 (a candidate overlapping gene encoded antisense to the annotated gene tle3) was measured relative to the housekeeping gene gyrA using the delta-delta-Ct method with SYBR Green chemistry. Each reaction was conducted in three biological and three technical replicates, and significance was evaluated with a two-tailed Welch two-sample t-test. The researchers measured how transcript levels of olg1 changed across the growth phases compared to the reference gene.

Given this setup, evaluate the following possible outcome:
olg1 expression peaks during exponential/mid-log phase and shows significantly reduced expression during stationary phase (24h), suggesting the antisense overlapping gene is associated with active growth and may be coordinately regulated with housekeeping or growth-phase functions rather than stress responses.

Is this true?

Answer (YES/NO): YES